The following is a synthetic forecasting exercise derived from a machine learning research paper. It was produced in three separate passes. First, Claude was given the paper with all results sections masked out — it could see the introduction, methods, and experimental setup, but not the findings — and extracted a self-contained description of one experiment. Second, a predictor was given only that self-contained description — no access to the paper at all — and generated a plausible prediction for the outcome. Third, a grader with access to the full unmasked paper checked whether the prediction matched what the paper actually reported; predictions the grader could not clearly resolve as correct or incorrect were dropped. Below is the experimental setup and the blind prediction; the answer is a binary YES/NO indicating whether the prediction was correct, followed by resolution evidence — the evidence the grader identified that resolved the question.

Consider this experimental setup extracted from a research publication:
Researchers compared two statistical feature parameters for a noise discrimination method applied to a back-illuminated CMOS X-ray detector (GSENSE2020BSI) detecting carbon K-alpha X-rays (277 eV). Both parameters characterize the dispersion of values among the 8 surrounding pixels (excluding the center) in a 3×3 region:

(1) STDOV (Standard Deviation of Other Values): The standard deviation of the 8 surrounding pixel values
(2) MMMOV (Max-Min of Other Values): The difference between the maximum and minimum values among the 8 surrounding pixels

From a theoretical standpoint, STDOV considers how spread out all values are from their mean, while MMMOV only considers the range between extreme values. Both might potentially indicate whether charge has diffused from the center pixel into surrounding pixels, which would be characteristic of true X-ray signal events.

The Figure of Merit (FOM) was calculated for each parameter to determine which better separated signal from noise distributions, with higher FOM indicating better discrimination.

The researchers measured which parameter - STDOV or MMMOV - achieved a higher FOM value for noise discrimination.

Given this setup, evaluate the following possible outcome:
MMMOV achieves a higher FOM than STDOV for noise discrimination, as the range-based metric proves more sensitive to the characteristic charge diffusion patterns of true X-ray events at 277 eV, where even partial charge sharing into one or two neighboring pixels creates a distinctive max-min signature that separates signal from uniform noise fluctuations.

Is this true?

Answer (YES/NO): NO